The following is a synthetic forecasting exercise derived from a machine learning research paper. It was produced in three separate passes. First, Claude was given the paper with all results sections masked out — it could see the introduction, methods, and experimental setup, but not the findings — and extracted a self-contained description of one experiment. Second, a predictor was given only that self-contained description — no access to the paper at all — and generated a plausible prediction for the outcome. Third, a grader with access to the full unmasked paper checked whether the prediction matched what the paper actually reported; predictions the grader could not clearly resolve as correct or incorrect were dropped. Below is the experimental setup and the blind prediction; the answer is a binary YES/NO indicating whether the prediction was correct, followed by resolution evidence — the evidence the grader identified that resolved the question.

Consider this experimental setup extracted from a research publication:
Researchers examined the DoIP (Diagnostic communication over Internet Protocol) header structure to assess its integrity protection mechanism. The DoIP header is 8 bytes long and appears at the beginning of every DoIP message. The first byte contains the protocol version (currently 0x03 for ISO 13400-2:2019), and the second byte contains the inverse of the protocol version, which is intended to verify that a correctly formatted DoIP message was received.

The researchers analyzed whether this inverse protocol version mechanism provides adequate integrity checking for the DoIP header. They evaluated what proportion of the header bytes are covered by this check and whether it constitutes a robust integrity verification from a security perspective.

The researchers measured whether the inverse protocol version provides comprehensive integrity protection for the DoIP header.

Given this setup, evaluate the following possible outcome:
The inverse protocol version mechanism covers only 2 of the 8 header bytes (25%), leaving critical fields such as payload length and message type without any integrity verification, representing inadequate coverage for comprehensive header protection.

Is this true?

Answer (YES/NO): YES